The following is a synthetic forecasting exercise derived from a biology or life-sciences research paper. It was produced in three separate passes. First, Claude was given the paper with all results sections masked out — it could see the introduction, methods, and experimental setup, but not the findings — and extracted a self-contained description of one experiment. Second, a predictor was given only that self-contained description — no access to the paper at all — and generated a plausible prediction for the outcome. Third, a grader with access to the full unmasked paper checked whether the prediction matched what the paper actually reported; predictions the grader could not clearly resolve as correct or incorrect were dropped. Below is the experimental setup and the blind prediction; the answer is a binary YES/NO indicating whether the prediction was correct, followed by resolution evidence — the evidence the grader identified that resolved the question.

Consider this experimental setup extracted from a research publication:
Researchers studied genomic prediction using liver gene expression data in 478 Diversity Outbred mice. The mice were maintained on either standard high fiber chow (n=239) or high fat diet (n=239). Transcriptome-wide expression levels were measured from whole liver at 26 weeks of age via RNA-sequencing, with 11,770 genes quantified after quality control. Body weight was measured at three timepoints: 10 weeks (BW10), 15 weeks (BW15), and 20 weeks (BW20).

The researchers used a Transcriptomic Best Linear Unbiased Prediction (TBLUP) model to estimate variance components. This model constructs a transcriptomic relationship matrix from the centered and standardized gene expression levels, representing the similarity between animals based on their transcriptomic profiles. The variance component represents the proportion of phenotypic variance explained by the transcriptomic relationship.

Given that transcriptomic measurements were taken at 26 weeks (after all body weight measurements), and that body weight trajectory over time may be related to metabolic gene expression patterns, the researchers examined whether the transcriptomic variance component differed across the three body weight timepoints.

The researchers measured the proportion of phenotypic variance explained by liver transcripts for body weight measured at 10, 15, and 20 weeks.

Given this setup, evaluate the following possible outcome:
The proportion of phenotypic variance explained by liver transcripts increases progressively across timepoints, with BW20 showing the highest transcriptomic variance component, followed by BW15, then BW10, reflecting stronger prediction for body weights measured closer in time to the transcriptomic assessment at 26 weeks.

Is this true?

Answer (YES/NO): YES